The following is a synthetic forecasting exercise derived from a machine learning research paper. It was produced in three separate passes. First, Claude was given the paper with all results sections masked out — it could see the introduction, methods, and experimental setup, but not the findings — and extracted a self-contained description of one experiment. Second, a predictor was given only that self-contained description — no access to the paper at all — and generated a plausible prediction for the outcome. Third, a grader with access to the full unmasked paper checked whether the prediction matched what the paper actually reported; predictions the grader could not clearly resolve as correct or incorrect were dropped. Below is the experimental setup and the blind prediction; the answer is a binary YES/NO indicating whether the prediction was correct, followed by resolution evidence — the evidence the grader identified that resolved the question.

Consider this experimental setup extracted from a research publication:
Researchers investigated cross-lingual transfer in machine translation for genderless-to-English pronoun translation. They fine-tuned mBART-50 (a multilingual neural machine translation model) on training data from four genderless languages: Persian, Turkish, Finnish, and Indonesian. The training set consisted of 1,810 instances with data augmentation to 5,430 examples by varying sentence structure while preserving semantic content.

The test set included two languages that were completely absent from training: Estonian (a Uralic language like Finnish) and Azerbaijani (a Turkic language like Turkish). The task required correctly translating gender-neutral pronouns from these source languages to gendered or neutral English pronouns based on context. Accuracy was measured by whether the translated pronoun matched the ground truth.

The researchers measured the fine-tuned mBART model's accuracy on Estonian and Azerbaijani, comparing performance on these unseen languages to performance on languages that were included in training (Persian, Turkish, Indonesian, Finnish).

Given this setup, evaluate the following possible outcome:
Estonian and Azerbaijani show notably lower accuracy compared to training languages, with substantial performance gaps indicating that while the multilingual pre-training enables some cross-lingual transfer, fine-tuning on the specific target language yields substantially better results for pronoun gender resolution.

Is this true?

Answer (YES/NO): NO